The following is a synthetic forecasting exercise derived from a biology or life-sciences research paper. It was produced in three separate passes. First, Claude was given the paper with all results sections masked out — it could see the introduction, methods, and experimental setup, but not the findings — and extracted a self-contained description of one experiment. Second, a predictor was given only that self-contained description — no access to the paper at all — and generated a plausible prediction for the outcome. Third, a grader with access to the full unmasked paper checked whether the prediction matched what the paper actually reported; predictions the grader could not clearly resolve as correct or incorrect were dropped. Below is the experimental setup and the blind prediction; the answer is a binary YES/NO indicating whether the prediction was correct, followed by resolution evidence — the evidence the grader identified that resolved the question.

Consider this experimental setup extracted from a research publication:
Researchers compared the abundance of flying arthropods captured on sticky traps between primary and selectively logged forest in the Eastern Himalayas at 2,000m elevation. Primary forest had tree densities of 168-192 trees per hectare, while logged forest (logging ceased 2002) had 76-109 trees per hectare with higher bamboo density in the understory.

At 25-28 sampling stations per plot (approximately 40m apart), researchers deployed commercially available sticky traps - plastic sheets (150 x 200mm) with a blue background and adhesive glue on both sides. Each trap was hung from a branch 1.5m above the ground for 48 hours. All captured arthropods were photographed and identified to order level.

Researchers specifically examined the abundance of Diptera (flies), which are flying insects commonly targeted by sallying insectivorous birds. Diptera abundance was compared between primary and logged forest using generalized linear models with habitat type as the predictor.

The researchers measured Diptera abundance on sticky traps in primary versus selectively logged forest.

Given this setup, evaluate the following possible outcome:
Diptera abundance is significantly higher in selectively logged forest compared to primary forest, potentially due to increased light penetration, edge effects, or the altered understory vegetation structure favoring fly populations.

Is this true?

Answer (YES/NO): YES